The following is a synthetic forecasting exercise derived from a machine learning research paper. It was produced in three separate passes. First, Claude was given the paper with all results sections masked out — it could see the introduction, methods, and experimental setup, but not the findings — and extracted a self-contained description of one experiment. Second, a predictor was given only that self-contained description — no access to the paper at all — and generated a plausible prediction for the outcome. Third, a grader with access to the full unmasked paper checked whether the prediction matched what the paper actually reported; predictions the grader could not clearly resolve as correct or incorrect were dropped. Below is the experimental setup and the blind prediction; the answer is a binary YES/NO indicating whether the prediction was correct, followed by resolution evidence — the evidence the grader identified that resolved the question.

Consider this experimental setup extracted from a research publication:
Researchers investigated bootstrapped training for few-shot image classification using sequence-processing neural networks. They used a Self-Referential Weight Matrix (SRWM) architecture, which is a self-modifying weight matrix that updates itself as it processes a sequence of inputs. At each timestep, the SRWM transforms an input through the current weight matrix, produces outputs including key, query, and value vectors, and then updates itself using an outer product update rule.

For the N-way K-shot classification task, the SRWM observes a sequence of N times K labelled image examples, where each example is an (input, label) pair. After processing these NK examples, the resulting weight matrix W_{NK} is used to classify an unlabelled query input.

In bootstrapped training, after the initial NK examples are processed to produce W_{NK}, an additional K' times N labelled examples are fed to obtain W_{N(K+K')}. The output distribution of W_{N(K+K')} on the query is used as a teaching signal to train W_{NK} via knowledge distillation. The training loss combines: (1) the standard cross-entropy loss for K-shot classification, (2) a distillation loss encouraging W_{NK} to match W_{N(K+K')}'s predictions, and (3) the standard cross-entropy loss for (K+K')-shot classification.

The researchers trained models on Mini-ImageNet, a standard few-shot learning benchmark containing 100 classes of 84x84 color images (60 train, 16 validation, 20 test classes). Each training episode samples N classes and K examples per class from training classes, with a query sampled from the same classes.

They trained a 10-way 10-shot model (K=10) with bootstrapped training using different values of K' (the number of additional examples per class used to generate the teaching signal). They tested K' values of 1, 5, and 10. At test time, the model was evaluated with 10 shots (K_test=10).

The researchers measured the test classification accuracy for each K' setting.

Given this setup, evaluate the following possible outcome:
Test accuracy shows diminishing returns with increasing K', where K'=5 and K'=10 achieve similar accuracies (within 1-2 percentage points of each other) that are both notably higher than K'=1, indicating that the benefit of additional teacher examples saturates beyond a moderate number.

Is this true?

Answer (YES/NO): NO